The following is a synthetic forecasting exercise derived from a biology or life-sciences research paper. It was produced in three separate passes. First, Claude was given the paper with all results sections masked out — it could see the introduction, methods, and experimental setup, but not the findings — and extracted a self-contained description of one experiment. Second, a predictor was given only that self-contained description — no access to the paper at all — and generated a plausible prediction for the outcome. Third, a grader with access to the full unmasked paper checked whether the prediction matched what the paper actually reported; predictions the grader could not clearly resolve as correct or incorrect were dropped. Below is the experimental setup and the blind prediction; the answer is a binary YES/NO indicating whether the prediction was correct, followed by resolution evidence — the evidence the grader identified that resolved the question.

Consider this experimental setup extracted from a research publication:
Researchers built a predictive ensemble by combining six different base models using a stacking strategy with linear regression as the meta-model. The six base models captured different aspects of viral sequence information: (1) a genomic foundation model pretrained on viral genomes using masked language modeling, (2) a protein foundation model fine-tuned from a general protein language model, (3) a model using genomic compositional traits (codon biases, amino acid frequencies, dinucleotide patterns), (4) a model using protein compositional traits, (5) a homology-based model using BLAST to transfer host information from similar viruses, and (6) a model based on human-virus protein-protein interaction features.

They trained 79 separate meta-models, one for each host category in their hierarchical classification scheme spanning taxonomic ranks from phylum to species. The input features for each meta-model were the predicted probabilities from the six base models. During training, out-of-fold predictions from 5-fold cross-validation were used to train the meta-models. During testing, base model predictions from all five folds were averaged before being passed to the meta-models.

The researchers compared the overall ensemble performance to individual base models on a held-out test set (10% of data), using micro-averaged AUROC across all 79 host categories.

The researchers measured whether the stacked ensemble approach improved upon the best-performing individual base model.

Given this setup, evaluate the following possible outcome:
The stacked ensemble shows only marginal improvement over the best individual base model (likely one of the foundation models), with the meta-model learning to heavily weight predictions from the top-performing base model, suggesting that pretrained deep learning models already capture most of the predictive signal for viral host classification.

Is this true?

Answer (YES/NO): NO